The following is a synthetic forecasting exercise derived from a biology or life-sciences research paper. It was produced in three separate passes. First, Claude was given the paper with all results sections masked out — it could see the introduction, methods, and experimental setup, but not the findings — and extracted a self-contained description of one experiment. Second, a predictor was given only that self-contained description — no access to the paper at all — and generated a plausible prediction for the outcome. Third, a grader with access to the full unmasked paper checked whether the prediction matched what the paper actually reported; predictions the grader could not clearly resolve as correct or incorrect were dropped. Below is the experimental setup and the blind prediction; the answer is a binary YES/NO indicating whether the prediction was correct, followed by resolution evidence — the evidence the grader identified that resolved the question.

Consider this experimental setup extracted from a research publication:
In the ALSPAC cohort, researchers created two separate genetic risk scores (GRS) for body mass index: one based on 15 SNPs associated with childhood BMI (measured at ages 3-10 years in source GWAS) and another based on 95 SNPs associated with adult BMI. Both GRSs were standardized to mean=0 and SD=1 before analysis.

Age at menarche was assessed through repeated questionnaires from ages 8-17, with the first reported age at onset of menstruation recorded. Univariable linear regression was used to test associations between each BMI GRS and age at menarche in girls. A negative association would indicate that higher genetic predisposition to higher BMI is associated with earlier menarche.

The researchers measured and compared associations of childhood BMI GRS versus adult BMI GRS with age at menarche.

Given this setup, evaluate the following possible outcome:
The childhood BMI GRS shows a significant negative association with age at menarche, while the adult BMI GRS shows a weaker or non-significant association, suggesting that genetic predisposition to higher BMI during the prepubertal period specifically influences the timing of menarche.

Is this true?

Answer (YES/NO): NO